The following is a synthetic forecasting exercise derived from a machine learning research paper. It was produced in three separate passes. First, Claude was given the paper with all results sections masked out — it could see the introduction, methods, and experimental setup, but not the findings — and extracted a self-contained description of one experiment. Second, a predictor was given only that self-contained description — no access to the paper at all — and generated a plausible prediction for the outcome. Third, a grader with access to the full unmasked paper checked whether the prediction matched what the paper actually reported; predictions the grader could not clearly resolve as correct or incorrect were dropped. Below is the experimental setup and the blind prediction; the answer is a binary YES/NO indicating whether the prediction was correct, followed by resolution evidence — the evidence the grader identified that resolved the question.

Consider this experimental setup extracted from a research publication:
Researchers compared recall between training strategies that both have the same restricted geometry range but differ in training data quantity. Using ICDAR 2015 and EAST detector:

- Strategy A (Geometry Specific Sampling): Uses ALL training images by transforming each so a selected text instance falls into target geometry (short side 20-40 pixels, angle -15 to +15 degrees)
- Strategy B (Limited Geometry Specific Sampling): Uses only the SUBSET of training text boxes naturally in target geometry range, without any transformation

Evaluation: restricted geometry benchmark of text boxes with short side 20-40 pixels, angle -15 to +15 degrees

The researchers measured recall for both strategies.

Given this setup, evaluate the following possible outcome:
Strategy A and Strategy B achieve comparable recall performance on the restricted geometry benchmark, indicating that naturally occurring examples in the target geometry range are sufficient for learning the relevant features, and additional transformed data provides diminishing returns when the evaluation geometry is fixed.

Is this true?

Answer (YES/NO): NO